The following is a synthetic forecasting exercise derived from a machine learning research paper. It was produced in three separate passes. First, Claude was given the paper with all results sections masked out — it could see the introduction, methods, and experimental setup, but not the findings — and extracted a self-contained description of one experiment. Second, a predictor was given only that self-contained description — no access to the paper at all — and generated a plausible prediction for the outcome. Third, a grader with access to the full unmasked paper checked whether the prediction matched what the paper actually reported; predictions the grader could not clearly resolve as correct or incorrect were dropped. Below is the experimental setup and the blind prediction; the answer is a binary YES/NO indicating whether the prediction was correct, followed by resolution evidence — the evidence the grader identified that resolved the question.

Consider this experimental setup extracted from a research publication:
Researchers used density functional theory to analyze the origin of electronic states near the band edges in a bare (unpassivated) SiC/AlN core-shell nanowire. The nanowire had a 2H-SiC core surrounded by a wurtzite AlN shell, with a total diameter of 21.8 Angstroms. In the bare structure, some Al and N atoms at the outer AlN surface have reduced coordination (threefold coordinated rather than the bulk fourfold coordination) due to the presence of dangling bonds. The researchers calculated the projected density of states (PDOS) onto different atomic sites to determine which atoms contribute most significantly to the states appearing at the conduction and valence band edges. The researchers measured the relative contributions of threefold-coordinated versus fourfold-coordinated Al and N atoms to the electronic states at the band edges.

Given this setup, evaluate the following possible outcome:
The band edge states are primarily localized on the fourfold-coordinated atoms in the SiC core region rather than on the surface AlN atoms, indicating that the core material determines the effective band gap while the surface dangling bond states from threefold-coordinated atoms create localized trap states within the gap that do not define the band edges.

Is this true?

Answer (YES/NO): NO